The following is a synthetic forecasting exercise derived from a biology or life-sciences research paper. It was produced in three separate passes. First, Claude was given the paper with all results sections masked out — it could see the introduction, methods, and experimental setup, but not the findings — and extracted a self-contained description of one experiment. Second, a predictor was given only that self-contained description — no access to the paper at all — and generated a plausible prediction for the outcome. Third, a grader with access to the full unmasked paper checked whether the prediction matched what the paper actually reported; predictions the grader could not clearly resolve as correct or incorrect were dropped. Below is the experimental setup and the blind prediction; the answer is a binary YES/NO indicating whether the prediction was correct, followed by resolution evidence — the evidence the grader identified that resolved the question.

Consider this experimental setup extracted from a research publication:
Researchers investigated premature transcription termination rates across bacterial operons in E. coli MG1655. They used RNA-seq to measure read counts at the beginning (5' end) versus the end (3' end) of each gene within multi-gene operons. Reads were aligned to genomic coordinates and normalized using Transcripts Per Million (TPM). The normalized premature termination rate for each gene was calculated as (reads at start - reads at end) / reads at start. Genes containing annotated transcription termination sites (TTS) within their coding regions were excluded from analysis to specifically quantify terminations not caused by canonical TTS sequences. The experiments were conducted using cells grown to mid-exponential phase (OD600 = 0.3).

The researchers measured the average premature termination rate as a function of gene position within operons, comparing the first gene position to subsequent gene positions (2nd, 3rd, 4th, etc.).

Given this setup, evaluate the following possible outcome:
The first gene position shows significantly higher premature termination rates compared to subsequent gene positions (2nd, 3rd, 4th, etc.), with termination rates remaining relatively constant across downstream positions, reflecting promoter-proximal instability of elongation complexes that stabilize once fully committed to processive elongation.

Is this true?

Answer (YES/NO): NO